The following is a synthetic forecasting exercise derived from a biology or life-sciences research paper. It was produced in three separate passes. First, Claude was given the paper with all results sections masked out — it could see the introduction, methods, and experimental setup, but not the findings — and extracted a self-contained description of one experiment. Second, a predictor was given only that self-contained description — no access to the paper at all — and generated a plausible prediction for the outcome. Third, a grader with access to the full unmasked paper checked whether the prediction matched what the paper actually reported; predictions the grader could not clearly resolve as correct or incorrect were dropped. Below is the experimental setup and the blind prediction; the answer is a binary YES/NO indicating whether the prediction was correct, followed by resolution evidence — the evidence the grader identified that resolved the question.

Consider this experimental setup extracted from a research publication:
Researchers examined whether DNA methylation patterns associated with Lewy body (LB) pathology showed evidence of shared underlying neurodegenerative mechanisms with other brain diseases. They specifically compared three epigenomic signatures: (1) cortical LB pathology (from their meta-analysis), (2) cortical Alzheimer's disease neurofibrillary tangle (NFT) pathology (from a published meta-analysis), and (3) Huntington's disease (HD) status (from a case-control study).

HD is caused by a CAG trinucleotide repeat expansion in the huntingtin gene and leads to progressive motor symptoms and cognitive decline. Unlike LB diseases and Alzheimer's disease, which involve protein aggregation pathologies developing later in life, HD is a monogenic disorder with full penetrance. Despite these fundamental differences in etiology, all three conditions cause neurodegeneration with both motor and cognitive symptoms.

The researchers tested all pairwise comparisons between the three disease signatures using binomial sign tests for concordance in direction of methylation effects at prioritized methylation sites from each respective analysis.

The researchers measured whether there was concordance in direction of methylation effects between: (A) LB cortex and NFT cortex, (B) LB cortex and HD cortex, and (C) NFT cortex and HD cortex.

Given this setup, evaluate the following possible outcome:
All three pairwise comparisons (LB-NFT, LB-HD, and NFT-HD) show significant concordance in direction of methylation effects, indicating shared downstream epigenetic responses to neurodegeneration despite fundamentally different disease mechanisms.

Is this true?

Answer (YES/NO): NO